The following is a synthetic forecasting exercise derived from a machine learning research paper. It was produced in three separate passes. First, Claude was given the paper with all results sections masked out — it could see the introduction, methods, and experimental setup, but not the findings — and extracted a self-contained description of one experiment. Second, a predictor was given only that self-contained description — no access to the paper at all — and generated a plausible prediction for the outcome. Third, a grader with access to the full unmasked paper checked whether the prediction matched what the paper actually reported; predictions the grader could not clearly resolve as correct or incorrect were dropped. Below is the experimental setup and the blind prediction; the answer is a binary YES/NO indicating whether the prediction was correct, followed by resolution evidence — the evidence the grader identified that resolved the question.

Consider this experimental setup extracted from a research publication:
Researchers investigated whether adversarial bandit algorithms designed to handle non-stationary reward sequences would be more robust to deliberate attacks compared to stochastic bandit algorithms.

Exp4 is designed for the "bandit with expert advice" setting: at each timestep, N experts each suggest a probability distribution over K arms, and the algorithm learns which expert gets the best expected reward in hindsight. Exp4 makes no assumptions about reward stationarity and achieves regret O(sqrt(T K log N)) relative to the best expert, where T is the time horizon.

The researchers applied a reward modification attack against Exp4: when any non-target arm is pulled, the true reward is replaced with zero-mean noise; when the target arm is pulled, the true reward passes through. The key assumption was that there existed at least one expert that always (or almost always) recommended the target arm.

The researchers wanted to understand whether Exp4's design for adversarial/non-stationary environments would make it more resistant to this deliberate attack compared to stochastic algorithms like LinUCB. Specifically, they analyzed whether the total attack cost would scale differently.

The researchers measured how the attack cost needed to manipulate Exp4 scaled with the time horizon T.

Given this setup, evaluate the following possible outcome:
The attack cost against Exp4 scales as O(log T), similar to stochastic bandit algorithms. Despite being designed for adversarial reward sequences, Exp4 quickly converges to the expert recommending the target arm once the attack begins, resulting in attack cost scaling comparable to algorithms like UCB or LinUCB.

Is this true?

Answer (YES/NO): NO